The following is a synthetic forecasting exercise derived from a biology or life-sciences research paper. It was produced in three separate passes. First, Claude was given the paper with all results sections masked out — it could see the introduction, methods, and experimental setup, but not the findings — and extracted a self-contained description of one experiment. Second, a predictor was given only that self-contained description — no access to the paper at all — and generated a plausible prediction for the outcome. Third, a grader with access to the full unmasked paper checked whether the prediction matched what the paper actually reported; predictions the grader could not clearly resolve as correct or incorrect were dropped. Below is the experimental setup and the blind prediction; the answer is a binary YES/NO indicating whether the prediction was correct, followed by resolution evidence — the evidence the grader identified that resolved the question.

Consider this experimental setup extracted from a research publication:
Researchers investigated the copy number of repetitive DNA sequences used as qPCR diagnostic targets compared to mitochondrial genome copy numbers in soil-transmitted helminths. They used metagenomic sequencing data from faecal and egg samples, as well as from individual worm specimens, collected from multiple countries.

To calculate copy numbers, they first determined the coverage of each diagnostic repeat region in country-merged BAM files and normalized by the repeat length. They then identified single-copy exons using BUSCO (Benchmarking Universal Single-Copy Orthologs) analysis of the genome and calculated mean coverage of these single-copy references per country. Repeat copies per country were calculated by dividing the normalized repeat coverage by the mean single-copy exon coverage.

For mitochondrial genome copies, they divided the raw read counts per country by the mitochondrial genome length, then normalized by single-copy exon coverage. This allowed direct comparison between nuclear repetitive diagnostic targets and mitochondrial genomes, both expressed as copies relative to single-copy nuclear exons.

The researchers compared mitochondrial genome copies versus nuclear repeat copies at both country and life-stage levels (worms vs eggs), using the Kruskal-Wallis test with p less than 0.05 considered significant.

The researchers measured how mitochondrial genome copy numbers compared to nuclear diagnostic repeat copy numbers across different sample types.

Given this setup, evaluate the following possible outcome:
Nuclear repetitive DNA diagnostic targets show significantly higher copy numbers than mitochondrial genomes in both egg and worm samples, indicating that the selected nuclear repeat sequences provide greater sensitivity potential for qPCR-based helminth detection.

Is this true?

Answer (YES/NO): NO